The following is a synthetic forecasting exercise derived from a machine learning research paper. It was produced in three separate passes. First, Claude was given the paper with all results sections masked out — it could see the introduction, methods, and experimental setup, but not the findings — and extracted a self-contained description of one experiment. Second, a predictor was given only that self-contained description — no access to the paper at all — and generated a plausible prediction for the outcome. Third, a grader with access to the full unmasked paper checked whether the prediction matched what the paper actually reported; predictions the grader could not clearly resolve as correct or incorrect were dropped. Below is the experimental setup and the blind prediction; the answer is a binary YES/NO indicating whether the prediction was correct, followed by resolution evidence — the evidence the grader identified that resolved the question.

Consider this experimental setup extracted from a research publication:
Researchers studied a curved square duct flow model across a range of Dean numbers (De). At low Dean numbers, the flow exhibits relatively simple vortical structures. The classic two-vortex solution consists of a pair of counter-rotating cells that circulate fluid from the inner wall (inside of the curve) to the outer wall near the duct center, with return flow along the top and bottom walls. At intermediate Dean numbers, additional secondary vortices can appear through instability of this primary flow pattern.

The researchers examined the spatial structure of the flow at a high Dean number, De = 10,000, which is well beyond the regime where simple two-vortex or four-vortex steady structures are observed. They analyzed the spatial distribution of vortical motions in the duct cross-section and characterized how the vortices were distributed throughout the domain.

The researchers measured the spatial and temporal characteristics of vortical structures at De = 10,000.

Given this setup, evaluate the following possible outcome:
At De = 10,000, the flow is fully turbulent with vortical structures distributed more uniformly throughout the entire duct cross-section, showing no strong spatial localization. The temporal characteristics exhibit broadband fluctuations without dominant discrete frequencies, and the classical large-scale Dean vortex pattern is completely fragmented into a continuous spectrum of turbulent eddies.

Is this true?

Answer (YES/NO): NO